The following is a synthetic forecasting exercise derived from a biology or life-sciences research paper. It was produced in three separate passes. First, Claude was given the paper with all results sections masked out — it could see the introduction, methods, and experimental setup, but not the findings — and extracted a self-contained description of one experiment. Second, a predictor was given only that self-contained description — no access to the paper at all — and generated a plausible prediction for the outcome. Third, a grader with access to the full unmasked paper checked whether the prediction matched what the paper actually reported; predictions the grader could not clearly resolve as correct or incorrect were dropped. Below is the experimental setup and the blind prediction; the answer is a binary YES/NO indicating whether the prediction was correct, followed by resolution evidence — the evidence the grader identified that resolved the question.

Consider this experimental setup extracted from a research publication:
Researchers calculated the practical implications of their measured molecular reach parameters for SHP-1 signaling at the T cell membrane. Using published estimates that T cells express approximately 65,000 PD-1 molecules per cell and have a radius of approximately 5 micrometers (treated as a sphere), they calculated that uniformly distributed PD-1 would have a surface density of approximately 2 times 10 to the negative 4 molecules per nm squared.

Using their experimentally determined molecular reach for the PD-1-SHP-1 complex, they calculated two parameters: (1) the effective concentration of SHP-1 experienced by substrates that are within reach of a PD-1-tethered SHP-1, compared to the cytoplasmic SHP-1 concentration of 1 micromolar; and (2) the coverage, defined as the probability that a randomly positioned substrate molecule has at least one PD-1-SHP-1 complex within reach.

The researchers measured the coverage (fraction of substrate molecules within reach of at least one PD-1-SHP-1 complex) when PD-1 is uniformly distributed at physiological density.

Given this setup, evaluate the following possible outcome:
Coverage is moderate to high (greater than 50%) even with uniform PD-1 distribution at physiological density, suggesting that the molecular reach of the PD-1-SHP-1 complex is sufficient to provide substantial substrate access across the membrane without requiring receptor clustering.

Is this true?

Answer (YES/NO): NO